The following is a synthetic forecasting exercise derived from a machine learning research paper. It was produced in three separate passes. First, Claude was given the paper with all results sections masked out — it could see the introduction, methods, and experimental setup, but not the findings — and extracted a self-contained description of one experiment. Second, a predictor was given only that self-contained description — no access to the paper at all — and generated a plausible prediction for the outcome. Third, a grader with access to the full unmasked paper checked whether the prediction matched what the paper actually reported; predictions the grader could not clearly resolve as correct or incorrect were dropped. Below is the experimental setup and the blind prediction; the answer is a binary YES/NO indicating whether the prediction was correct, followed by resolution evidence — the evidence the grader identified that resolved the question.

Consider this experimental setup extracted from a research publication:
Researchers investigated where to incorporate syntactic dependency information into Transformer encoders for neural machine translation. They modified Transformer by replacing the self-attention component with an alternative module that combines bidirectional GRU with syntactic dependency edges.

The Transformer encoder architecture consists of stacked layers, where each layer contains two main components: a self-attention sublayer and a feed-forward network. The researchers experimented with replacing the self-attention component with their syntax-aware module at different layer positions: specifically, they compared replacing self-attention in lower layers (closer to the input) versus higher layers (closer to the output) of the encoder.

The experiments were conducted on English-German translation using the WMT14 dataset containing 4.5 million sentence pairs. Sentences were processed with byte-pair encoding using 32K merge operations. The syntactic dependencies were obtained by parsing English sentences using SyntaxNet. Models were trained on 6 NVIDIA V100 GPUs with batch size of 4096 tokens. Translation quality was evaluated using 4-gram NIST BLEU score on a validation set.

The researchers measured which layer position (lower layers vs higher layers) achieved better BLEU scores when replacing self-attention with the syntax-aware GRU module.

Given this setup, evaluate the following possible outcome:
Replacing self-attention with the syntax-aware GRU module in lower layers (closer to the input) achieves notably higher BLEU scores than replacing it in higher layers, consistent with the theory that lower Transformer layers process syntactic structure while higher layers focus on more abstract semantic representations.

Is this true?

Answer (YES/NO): YES